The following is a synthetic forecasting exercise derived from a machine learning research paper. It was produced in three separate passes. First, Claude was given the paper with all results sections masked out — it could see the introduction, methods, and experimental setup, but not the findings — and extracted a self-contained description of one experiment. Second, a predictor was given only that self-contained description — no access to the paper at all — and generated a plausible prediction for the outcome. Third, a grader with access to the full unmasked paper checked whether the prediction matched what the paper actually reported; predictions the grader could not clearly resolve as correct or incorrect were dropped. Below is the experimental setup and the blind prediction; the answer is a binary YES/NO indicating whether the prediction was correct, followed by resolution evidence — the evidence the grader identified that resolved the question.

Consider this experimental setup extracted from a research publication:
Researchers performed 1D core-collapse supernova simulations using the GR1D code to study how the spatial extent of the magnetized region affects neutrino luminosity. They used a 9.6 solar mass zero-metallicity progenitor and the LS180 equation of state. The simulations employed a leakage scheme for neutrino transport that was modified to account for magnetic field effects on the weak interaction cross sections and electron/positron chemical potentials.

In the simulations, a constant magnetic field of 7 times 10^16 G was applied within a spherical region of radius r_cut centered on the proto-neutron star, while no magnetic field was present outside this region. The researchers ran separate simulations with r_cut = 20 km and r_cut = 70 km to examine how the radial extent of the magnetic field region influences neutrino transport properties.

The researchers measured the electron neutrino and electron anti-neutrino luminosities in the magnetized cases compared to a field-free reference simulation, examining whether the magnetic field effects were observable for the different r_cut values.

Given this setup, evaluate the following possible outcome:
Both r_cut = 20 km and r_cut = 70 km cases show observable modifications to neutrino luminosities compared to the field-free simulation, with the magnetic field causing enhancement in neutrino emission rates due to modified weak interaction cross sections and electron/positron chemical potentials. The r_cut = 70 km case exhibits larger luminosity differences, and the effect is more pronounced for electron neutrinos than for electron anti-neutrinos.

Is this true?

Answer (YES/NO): NO